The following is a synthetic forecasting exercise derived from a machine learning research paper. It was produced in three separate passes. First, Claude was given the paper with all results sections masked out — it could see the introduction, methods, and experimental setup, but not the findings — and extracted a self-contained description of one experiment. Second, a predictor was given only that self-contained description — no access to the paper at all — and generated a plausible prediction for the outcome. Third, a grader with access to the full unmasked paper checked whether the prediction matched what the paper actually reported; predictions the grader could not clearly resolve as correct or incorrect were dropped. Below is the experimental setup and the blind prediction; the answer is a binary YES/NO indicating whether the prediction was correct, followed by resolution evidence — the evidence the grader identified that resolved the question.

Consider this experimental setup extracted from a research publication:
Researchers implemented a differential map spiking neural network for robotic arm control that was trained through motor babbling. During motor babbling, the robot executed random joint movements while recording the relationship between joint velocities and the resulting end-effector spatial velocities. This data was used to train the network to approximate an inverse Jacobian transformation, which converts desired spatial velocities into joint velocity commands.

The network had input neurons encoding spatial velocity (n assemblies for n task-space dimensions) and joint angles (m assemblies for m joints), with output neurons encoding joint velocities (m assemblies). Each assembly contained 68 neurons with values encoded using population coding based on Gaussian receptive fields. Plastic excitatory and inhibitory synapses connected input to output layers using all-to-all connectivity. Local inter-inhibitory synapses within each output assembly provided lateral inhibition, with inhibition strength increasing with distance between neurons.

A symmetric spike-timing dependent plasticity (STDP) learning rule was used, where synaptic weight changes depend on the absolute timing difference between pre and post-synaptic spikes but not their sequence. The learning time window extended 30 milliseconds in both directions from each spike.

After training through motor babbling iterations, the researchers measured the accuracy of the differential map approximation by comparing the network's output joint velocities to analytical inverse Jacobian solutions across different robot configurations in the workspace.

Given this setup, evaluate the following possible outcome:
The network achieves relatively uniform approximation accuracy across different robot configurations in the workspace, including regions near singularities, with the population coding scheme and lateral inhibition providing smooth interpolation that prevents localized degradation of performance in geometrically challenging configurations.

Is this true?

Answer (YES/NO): NO